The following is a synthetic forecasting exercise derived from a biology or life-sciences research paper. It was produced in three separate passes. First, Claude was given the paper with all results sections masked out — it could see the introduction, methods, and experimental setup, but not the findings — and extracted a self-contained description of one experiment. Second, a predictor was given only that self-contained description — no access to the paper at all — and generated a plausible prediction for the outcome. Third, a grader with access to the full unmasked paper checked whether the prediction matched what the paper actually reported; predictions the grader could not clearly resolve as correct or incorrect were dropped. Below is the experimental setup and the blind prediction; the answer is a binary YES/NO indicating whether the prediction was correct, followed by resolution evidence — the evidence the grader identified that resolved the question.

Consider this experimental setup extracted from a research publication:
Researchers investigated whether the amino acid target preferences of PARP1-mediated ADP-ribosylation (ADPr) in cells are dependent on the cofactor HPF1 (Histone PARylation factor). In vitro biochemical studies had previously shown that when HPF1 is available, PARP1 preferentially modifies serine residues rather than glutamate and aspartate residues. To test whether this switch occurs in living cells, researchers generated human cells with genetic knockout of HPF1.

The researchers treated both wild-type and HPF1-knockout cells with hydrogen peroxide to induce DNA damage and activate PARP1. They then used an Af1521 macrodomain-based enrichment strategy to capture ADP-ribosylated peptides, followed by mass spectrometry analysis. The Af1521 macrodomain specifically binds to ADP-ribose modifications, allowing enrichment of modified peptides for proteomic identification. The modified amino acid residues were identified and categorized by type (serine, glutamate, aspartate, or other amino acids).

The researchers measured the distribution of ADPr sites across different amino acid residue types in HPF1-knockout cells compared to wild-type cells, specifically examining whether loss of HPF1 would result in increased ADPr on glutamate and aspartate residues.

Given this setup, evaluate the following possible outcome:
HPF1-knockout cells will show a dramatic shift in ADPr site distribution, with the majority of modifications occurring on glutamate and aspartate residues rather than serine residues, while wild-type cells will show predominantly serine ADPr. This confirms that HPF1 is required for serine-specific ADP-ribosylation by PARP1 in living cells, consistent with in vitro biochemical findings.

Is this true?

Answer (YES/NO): NO